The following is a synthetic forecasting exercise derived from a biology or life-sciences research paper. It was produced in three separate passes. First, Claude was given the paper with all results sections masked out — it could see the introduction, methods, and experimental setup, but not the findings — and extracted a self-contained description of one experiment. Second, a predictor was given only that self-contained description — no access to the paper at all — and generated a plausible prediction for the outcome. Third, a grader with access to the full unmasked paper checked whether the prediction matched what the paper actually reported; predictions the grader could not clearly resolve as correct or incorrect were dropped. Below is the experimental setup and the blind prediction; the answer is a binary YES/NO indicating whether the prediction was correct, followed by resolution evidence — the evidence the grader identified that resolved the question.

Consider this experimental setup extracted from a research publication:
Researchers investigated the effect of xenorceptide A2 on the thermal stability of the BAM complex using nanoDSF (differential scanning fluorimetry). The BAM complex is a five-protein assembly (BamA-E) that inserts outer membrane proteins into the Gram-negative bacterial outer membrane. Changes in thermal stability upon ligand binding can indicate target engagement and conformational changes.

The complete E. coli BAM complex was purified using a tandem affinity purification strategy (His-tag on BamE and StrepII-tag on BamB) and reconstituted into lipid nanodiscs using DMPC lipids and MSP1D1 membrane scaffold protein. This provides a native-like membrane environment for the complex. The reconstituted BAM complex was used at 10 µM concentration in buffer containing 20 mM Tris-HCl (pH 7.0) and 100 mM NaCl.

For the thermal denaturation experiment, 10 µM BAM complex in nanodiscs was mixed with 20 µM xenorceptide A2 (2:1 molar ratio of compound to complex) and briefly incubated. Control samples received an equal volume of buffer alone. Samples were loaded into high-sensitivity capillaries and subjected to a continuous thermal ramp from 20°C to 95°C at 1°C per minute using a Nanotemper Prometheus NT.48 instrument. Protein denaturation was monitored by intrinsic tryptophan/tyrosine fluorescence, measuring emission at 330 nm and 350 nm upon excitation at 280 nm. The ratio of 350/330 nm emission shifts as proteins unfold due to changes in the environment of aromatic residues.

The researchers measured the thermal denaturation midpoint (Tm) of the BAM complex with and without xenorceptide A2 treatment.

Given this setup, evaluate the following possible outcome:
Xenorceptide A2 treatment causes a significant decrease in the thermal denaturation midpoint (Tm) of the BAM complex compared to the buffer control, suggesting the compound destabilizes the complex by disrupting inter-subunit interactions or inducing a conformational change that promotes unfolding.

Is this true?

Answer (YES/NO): NO